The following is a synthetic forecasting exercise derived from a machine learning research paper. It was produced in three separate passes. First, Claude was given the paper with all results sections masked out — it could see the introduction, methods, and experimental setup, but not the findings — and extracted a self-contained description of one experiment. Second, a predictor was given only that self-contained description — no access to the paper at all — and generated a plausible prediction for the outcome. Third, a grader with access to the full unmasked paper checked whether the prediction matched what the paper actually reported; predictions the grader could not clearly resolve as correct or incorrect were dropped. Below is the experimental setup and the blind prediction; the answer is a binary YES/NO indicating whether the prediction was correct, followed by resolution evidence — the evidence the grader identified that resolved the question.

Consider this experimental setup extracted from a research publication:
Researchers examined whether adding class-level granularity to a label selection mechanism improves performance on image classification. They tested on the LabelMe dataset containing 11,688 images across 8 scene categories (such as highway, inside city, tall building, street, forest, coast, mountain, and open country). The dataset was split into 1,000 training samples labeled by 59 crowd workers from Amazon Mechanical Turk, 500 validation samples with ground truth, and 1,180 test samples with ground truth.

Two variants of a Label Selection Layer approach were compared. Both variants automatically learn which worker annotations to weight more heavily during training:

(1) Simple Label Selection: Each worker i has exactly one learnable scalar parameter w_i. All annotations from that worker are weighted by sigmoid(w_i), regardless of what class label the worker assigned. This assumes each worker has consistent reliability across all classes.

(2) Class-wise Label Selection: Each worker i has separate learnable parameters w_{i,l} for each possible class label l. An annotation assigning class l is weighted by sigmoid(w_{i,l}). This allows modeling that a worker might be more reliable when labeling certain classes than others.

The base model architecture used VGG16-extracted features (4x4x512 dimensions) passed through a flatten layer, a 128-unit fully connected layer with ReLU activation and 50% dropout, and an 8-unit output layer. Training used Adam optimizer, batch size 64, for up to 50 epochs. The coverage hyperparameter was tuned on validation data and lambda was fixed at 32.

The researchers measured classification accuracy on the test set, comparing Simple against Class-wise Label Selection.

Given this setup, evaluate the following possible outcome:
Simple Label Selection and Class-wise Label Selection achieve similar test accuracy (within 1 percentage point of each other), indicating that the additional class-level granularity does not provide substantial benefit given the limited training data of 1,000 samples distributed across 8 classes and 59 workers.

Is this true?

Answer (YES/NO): YES